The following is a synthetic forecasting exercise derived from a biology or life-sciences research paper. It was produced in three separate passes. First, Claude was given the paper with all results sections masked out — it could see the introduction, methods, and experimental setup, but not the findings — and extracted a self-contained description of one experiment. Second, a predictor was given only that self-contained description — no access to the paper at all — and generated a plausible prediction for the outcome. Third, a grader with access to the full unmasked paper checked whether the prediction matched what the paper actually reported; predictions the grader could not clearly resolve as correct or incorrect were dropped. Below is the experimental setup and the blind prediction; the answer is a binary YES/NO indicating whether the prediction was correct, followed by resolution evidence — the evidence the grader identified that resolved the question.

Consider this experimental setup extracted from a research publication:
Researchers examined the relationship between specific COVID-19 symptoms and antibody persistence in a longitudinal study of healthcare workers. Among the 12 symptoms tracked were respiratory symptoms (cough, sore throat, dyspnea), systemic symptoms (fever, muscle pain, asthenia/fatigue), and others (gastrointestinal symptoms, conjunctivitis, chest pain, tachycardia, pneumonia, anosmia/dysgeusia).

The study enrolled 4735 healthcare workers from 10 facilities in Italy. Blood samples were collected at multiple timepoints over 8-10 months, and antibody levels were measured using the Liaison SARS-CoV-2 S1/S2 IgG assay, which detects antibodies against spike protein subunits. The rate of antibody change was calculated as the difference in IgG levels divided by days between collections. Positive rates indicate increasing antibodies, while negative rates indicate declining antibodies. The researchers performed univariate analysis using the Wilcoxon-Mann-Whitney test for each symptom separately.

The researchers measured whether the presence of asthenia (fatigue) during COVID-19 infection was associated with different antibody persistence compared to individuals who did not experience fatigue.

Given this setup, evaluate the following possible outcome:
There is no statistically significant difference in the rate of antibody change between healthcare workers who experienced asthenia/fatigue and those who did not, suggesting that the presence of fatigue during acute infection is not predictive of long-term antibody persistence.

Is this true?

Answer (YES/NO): NO